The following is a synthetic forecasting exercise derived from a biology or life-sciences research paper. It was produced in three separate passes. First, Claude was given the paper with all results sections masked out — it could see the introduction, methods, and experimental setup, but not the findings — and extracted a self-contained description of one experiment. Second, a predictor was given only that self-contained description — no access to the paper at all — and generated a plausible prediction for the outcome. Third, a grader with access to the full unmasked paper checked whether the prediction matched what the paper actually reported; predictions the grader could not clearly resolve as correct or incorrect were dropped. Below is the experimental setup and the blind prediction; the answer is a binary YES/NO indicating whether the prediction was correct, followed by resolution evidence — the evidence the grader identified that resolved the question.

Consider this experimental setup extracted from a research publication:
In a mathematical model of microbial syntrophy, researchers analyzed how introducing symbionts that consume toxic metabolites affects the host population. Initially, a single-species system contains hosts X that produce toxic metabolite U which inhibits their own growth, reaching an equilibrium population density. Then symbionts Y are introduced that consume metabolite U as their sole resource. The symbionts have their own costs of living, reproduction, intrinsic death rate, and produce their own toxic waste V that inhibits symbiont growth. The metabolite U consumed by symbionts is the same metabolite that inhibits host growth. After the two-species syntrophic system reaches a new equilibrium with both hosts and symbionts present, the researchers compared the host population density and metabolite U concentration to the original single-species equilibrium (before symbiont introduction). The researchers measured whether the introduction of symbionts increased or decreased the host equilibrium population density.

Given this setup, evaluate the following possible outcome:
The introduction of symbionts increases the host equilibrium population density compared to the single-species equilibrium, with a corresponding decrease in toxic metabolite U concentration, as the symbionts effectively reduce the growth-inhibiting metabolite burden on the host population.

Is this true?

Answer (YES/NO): NO